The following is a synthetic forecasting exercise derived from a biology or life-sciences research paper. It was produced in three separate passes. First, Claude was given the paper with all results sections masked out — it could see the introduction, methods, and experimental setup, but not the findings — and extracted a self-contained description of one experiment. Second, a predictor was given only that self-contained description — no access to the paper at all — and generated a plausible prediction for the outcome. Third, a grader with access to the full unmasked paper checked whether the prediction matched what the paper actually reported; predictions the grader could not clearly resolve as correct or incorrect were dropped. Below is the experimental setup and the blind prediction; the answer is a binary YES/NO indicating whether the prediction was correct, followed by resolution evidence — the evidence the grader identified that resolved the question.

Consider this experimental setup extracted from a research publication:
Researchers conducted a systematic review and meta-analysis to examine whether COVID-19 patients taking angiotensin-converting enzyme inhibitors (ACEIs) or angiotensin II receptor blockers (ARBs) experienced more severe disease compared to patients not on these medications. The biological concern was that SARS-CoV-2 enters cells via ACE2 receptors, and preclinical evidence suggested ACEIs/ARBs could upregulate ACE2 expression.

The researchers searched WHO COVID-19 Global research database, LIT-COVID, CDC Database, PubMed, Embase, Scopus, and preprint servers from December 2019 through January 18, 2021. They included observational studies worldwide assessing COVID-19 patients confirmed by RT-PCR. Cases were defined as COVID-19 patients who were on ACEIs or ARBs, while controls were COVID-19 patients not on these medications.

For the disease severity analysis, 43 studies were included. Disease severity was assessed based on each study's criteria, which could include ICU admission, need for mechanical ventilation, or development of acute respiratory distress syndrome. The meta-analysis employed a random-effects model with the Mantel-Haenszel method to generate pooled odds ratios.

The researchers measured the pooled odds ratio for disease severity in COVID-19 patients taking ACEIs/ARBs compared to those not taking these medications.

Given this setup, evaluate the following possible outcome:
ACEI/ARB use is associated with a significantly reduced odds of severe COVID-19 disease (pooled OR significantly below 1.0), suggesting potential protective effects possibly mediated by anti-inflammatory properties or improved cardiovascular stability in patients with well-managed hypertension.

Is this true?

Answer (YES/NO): NO